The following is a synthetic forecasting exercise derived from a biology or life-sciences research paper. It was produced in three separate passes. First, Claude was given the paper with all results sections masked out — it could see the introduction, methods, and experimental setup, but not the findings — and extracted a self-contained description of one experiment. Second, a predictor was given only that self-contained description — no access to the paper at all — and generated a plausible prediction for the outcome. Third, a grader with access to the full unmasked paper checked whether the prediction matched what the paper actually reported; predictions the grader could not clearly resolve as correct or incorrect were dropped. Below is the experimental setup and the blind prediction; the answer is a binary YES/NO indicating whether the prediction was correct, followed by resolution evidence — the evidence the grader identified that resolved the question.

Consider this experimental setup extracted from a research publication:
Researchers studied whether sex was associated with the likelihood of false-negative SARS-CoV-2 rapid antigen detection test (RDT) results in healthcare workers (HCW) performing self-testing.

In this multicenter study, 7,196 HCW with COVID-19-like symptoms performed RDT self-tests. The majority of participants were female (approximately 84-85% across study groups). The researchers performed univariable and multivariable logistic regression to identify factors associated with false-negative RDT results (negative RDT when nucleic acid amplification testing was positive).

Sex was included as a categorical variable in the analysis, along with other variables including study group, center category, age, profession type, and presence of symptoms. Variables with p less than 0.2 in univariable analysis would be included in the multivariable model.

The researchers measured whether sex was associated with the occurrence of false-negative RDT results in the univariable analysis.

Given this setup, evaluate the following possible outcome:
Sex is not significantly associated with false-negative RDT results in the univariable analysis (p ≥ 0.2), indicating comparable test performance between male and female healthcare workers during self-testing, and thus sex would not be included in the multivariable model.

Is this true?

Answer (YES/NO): YES